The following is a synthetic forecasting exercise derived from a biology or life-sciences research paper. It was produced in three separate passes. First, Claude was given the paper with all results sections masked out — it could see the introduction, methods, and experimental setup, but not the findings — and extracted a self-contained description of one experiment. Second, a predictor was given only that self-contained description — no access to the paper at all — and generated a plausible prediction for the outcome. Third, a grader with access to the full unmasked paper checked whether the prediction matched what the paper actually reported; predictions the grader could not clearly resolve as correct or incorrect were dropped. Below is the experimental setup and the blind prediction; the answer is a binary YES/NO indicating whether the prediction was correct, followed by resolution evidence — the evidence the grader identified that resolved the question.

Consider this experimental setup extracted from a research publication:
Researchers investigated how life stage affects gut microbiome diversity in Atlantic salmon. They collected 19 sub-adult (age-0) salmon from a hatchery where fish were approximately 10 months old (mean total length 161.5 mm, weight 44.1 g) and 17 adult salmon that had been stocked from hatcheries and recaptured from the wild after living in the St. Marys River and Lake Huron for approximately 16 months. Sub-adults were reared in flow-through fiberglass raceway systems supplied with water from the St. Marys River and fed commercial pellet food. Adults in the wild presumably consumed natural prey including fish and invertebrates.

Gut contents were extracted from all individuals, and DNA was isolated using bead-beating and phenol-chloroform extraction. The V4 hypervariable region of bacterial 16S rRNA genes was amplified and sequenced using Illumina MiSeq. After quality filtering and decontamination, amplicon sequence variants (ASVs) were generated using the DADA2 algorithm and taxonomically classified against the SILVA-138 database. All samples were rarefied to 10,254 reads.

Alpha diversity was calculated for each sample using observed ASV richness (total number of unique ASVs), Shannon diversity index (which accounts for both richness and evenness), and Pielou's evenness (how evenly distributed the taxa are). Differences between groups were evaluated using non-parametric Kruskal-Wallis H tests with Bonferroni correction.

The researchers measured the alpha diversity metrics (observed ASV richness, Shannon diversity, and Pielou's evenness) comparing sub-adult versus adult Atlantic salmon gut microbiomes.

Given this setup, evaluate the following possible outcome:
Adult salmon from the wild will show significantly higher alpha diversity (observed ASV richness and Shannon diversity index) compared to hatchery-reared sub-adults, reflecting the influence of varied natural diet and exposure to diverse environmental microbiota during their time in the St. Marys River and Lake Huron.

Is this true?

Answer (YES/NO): NO